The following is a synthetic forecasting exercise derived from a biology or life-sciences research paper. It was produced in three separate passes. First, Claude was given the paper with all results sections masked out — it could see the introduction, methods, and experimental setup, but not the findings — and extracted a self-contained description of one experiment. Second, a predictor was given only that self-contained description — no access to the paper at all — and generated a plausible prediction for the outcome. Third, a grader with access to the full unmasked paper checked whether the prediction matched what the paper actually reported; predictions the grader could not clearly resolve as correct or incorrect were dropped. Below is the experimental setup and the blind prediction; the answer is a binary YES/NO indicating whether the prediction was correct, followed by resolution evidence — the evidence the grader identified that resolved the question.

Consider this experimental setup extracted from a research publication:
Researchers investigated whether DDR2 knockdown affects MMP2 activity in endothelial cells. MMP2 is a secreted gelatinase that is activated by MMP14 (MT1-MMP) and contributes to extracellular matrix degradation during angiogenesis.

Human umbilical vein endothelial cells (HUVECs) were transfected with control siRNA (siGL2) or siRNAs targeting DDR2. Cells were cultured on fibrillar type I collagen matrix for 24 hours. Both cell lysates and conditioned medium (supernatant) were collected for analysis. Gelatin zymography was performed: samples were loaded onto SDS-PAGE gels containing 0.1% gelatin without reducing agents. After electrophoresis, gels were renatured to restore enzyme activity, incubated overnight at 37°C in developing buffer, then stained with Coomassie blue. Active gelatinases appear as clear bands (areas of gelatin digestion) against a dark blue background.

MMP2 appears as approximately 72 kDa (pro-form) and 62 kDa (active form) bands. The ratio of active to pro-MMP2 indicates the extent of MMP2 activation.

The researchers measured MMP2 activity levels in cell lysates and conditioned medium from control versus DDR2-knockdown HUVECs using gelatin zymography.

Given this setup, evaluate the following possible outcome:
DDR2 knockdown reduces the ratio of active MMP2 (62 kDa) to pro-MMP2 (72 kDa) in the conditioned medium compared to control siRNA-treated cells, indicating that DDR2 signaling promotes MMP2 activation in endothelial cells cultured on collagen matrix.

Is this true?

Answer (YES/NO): YES